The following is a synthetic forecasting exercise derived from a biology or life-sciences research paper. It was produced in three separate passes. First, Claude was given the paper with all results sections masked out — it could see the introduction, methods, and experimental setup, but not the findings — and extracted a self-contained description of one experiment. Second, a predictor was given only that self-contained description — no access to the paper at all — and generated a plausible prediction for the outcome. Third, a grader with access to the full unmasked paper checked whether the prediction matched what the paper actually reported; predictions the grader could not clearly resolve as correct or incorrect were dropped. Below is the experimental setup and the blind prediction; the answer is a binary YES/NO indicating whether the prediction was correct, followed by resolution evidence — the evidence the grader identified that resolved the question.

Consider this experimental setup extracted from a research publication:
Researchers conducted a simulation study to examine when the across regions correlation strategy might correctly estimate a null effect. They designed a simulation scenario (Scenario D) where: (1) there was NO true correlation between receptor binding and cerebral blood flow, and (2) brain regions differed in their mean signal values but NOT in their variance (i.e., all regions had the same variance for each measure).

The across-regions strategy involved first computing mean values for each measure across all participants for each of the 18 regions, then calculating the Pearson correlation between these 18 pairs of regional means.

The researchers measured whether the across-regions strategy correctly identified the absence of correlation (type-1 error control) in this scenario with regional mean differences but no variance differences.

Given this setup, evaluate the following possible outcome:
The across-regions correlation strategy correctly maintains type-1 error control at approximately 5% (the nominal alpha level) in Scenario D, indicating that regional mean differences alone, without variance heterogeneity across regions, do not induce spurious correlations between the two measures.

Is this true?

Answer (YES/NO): YES